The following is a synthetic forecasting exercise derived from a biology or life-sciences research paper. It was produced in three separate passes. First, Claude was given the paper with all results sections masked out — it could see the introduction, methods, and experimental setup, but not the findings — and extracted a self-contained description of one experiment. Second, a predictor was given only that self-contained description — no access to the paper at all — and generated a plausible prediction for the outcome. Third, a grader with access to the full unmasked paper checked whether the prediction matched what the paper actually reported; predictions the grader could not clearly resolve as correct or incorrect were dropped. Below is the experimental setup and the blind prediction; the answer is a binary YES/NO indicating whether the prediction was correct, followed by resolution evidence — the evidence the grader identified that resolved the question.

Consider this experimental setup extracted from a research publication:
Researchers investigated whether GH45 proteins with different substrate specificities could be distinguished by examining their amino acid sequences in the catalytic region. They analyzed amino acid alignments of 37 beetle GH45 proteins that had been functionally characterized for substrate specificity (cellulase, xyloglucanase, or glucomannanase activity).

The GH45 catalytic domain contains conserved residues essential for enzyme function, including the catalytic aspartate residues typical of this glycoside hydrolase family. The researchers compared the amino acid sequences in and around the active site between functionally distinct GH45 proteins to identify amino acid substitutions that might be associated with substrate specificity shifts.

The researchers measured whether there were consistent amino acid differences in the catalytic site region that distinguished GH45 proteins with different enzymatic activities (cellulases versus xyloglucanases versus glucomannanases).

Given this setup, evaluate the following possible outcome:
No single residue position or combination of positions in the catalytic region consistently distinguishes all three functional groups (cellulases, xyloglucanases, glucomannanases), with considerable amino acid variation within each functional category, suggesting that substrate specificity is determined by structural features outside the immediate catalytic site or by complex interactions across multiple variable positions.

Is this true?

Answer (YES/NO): YES